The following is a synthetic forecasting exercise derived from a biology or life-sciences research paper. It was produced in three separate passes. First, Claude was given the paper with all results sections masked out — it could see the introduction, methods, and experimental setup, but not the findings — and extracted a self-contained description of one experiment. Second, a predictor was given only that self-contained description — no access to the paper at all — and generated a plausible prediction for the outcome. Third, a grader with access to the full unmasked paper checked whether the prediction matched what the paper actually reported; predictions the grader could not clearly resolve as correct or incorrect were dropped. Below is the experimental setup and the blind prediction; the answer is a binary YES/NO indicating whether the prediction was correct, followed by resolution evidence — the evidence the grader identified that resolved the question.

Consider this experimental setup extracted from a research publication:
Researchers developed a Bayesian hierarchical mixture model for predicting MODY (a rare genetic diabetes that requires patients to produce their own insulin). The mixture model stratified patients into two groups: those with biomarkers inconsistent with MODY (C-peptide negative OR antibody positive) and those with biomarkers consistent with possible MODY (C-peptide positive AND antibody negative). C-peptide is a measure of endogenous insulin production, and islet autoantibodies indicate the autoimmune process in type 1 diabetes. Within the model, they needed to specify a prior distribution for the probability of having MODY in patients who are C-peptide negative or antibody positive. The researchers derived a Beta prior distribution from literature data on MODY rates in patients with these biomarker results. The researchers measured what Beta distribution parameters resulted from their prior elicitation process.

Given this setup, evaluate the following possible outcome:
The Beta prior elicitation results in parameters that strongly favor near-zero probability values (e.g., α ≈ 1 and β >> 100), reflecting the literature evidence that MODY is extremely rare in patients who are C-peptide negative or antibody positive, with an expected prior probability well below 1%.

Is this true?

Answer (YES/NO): YES